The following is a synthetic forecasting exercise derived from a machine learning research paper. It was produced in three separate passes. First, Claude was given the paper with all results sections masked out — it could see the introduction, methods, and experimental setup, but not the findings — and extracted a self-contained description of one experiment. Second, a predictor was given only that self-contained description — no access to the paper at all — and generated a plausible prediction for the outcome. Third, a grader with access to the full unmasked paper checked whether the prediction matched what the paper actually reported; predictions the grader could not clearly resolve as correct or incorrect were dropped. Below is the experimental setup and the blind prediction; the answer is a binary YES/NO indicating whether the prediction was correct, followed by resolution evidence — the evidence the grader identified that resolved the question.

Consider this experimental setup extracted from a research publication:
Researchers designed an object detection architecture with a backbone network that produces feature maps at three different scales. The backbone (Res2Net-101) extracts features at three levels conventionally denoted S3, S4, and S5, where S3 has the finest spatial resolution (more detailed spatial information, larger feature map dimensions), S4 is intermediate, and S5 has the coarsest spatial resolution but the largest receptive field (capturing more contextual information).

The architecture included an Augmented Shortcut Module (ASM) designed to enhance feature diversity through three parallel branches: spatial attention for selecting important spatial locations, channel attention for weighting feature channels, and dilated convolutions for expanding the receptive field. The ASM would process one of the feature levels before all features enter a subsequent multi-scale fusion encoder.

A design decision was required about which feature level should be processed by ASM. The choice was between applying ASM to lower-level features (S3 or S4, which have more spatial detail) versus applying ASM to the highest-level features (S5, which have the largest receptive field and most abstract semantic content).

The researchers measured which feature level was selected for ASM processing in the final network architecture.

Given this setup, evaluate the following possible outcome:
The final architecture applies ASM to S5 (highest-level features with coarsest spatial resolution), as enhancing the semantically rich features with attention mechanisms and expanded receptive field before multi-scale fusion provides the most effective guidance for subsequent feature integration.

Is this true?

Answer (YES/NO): YES